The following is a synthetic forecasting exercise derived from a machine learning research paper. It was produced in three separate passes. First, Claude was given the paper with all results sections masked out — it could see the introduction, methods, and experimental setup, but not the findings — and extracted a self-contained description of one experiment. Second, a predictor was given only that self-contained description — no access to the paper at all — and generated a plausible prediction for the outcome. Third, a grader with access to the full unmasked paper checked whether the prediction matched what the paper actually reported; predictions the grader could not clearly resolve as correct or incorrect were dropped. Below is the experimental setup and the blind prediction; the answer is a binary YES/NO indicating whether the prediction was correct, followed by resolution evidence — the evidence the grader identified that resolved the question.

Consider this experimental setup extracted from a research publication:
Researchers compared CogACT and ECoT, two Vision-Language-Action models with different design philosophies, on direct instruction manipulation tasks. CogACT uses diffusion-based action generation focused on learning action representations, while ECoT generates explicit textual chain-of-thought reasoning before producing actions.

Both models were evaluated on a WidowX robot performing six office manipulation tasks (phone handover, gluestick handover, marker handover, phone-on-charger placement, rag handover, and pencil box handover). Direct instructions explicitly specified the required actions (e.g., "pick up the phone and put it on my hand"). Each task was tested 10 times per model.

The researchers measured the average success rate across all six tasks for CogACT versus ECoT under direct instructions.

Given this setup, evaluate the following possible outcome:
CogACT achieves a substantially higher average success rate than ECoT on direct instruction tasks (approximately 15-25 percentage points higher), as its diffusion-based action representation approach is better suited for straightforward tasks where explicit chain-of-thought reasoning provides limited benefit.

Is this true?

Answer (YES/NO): YES